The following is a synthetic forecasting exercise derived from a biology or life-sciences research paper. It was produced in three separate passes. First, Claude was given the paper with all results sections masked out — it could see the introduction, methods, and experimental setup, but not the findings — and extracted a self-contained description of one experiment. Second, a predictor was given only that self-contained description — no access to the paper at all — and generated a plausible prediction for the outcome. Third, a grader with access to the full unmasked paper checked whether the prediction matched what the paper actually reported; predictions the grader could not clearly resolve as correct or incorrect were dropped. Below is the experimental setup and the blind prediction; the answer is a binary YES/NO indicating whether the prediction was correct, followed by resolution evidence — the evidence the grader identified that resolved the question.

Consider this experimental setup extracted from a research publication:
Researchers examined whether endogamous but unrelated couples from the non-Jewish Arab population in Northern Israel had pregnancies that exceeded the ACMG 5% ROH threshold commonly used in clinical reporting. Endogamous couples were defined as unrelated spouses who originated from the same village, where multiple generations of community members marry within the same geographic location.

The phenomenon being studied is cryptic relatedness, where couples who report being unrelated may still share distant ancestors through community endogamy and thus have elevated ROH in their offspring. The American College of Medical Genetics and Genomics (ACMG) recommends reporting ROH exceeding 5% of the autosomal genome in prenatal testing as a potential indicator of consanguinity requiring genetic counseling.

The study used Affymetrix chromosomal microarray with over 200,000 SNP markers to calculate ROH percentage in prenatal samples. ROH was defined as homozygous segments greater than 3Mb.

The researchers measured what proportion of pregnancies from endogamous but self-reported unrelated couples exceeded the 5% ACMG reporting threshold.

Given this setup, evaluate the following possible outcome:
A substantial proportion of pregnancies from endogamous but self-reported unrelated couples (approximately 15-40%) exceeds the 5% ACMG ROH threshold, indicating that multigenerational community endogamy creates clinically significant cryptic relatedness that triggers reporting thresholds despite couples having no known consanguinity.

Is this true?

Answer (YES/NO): NO